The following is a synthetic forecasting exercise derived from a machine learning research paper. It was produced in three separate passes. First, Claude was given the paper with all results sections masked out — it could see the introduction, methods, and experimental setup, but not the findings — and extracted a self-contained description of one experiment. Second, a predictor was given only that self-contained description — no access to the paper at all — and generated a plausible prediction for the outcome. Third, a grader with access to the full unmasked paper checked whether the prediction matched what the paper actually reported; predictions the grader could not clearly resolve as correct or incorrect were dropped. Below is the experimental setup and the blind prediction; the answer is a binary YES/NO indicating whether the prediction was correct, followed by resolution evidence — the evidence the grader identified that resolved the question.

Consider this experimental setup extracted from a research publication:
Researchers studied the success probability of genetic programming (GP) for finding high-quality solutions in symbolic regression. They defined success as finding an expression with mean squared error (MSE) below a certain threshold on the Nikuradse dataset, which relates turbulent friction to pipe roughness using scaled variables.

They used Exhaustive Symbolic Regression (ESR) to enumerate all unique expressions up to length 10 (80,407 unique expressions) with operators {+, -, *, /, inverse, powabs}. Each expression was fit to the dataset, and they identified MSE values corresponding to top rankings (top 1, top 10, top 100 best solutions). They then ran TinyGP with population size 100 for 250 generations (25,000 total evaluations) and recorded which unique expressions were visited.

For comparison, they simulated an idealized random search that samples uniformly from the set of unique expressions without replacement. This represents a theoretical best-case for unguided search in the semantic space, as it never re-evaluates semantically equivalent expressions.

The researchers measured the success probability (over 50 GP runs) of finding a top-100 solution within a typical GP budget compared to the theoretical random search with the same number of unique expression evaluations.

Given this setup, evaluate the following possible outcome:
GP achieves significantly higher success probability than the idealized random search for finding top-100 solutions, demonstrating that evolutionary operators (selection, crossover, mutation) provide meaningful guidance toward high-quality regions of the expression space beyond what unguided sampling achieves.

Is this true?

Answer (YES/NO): NO